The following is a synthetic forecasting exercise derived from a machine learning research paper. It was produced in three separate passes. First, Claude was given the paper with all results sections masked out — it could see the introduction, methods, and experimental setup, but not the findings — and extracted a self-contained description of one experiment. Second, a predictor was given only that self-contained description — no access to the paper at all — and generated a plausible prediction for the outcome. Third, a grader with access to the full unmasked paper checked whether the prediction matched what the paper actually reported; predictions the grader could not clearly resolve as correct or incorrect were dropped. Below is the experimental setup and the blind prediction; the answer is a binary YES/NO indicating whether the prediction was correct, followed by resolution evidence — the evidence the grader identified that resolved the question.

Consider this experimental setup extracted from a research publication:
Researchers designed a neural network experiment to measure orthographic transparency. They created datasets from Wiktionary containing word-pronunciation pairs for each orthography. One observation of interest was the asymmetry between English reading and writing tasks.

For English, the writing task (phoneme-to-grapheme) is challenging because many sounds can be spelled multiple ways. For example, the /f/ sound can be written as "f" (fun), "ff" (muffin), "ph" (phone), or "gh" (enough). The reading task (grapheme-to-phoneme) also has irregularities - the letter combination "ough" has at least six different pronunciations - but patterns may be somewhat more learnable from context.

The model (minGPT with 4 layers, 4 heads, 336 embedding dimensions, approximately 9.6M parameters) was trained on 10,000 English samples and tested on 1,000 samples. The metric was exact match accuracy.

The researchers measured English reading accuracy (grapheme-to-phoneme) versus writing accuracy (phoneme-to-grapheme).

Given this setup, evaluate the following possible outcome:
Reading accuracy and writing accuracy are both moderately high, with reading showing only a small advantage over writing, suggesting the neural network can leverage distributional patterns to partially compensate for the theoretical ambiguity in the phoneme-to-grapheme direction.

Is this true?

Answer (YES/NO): NO